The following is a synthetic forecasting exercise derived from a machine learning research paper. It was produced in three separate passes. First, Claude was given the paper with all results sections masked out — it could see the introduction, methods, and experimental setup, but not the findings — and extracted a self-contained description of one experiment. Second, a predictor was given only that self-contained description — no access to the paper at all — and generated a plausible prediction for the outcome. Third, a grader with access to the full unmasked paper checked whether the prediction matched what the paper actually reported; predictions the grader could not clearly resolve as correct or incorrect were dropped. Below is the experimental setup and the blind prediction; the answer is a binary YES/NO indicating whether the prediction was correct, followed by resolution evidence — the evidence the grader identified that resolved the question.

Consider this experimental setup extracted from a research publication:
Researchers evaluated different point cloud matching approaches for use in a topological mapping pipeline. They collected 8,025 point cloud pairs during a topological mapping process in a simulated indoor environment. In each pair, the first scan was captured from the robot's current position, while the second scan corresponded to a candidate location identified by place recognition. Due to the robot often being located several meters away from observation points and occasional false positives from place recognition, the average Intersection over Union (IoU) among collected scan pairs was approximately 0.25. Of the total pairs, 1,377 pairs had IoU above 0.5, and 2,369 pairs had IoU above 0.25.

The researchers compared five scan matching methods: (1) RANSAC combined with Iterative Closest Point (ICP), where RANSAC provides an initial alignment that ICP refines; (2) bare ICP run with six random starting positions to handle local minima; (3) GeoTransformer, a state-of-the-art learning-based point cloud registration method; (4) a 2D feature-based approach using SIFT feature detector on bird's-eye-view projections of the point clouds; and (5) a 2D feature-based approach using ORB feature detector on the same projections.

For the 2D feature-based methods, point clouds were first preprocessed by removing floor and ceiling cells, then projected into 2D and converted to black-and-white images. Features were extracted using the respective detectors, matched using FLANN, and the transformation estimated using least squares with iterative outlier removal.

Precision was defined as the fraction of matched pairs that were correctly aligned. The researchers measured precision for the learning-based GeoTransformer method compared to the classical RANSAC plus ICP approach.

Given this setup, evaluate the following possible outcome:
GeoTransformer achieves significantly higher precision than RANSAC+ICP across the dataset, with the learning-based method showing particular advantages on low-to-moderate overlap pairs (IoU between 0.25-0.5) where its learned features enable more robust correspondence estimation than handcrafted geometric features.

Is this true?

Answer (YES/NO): NO